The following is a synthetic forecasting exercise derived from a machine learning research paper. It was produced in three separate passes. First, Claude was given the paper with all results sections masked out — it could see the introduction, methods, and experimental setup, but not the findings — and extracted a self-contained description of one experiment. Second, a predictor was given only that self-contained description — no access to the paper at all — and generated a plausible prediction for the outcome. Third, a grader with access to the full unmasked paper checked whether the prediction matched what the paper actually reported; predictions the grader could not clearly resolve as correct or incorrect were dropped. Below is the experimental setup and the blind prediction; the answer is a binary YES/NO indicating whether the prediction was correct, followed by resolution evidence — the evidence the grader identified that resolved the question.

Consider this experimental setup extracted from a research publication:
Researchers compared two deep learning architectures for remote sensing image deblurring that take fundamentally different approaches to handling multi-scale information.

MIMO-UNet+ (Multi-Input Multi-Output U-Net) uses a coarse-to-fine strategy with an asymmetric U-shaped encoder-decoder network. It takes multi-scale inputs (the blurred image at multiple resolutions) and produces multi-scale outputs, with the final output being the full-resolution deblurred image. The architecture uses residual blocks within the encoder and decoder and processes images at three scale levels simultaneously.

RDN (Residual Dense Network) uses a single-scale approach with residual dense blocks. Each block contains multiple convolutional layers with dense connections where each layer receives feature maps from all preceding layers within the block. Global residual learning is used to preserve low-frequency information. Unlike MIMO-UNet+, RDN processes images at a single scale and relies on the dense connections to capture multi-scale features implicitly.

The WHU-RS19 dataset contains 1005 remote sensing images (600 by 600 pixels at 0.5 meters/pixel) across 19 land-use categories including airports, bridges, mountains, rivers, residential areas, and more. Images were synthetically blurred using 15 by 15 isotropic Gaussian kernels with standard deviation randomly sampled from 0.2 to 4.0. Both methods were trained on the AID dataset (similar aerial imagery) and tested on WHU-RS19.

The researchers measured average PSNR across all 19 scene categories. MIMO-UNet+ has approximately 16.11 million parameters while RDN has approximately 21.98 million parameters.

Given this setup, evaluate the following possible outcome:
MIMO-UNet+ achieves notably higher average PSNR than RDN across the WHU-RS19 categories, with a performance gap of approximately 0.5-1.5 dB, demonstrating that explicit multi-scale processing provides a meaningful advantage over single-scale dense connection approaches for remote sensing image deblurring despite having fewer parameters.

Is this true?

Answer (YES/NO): NO